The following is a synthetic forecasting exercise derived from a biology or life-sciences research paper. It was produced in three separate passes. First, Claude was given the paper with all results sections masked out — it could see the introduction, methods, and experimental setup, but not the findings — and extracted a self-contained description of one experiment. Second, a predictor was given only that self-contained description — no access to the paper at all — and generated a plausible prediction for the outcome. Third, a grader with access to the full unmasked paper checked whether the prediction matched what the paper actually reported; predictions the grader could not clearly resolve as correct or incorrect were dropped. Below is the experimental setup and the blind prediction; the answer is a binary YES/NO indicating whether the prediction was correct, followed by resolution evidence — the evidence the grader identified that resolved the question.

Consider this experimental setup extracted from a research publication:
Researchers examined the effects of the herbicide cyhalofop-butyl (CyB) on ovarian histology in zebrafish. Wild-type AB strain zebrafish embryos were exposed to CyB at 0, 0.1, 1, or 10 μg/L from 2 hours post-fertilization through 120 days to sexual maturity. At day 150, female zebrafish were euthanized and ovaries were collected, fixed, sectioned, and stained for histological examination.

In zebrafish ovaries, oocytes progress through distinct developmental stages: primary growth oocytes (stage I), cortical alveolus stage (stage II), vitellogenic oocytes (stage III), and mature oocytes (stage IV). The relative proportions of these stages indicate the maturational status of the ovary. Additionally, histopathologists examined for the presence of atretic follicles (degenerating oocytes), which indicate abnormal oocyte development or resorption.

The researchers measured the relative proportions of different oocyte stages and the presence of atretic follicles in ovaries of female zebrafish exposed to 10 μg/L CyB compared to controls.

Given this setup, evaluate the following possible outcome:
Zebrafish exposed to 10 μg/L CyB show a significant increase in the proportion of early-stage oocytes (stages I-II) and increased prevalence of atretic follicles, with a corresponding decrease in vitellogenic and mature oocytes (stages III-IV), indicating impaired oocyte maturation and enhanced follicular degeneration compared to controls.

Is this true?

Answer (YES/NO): NO